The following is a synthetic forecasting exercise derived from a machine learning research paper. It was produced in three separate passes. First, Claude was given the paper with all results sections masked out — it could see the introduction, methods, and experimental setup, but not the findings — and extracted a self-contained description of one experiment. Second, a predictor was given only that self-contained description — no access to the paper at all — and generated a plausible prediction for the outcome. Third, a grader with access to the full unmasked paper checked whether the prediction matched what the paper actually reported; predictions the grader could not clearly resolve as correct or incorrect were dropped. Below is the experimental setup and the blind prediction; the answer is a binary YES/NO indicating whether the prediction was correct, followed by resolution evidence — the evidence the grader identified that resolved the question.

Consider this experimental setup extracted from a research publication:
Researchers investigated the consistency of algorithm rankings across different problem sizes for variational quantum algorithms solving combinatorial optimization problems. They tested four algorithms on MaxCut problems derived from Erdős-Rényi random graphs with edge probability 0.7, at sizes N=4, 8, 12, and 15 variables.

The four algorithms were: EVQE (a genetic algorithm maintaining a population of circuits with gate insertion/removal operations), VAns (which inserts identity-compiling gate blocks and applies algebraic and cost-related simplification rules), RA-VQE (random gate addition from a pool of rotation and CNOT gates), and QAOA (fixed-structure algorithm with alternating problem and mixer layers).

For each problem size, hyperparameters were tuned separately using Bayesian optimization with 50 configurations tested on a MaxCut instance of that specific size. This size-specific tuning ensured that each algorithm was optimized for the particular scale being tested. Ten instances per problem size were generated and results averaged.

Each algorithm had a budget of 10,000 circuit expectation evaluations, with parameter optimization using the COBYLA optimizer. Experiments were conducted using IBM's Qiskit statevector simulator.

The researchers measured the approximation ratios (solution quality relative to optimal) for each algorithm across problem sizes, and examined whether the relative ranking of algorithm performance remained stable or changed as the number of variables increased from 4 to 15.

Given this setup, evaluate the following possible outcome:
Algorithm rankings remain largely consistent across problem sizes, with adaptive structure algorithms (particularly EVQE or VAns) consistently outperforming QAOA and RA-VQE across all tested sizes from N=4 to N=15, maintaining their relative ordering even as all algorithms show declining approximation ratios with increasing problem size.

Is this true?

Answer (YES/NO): NO